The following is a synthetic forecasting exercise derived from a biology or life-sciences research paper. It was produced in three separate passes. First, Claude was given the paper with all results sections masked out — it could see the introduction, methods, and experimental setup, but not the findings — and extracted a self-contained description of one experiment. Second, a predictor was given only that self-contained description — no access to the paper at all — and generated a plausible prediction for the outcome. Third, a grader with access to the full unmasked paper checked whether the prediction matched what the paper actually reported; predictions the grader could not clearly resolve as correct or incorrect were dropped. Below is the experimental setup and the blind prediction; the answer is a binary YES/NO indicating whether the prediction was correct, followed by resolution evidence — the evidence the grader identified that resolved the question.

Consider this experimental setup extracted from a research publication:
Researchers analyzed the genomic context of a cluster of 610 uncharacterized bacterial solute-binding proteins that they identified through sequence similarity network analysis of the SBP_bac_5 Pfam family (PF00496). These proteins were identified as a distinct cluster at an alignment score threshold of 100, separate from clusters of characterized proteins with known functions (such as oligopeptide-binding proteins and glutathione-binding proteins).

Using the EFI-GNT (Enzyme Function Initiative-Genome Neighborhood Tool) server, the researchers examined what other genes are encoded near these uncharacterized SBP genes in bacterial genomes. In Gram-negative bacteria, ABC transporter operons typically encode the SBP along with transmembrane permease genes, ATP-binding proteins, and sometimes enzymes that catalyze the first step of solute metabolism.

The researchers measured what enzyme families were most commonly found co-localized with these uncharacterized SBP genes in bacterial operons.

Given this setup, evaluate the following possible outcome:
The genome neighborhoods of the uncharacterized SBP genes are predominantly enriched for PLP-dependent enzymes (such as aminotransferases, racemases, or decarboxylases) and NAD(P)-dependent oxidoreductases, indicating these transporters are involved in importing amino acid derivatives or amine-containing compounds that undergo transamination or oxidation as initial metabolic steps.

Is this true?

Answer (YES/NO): NO